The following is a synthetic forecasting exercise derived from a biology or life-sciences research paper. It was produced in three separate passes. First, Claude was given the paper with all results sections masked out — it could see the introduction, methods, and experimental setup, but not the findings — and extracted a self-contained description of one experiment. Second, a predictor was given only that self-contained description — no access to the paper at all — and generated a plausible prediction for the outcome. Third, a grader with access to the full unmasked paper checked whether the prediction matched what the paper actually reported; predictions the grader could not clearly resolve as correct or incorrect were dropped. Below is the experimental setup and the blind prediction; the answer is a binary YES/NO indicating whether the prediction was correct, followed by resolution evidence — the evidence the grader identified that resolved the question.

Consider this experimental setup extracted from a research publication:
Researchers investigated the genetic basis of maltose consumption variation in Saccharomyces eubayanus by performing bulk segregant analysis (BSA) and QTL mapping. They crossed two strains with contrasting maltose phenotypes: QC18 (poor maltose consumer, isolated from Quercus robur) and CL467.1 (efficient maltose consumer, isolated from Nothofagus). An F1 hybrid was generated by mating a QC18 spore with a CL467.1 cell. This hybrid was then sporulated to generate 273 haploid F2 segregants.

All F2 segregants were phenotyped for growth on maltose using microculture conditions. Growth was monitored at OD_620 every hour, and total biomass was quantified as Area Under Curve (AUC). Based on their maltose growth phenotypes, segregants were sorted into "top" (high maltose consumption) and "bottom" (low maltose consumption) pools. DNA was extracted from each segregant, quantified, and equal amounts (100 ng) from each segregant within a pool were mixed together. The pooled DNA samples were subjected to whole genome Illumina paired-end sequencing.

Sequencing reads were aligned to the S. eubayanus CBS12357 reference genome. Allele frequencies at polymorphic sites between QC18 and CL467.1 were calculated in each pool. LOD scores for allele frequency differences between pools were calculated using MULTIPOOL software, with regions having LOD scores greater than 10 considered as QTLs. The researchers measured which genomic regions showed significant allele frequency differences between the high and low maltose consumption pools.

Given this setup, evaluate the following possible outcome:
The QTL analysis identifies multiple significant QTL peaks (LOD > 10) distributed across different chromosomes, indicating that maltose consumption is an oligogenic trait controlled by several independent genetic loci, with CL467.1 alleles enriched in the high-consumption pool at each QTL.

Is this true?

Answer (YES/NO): YES